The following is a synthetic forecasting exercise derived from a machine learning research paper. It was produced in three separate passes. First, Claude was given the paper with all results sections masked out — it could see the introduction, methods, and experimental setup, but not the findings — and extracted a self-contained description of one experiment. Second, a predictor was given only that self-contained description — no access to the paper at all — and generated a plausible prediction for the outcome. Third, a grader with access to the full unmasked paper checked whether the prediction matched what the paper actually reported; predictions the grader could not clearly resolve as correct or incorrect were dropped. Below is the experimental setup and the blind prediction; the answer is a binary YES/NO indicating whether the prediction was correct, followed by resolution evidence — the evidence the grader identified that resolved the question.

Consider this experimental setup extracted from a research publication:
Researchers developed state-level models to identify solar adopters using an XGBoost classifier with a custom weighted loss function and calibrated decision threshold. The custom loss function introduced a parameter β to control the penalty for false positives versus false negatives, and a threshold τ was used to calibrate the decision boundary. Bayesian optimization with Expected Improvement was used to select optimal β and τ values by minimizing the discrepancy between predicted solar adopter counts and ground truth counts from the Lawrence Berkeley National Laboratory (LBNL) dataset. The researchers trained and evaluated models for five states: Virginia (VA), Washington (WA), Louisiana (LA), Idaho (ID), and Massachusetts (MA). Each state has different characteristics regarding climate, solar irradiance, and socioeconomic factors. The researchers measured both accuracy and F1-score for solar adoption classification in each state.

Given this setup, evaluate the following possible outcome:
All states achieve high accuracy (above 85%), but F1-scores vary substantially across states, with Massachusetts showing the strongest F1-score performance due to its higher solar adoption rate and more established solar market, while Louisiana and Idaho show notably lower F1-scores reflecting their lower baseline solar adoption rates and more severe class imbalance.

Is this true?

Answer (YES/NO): NO